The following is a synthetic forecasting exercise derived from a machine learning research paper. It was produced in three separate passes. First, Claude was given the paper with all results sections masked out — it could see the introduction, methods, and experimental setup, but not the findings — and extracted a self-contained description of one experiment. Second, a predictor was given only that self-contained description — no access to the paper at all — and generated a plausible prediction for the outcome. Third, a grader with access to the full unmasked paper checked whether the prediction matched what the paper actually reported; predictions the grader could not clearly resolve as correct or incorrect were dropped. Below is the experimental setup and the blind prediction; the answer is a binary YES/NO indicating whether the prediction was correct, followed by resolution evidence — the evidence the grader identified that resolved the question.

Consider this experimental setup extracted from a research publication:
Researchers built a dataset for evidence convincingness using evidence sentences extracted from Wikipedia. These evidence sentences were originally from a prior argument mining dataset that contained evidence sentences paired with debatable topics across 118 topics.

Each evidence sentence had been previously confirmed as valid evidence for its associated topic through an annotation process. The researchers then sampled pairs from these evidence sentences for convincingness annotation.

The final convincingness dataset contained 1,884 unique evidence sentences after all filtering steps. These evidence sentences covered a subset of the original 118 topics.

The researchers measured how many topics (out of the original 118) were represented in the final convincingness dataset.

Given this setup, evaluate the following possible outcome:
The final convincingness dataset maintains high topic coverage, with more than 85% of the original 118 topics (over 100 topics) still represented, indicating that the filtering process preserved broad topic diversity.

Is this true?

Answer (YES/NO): NO